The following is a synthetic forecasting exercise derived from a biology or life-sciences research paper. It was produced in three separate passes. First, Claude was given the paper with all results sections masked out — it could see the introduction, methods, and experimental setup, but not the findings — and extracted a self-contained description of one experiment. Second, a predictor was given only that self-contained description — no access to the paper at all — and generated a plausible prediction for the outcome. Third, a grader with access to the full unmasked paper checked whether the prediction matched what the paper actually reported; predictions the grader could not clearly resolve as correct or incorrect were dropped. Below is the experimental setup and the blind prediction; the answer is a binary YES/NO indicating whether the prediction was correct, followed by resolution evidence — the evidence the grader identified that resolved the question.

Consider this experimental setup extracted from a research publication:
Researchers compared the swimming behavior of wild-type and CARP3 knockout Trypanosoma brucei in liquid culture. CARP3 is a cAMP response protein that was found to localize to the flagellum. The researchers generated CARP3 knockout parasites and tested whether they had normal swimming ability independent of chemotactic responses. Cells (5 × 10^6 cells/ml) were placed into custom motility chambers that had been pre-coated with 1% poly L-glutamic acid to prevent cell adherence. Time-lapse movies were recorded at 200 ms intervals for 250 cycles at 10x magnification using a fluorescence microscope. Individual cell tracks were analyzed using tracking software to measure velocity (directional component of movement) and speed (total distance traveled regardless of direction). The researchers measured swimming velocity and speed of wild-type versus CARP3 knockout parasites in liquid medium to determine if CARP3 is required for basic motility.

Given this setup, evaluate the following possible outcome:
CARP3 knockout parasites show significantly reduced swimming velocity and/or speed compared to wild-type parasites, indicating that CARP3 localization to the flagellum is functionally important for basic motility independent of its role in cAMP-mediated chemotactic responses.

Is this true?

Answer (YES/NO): NO